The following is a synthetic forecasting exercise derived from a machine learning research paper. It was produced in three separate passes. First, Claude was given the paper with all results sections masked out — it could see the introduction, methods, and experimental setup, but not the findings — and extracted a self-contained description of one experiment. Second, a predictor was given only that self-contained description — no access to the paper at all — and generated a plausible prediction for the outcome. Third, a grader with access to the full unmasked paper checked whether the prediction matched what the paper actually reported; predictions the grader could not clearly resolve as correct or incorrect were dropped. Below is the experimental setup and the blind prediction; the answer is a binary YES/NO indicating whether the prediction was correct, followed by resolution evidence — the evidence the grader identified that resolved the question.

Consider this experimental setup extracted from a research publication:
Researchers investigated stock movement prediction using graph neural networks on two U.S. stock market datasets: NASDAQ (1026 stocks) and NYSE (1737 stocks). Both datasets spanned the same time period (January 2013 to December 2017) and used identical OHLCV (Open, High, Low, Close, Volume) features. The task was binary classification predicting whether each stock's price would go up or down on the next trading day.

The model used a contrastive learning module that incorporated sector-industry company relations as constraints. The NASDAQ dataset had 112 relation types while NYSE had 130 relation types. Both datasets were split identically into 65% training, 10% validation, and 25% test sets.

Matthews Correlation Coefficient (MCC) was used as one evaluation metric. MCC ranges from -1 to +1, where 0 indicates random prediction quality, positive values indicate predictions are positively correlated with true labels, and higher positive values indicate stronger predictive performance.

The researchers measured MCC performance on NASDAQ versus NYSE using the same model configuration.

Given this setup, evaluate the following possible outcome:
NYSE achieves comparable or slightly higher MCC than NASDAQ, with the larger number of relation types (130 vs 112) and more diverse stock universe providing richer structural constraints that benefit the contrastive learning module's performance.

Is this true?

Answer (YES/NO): NO